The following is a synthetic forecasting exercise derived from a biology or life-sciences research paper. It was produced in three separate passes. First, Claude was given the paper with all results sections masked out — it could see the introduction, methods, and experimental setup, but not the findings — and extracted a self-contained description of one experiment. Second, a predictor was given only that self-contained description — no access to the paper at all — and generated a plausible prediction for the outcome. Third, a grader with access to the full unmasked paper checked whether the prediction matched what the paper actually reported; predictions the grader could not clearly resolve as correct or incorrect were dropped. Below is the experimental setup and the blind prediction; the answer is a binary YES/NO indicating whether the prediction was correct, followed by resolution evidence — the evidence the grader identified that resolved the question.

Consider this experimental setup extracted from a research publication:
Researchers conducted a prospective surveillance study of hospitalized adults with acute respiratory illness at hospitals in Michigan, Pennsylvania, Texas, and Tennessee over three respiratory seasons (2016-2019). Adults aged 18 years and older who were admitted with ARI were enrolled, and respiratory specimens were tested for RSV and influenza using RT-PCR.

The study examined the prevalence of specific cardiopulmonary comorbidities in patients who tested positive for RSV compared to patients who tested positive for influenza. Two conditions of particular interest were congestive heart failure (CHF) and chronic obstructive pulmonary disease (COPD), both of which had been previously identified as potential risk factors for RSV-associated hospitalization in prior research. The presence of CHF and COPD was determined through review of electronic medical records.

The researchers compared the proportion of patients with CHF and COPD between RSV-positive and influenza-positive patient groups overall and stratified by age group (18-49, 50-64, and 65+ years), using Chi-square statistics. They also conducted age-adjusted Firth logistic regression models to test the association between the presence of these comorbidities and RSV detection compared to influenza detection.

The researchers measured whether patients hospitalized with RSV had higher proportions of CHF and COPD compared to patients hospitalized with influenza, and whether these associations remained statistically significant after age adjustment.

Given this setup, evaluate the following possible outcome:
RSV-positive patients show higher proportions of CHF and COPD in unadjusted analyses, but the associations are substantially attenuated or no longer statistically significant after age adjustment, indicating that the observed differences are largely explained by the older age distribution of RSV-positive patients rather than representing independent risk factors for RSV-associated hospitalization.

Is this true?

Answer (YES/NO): NO